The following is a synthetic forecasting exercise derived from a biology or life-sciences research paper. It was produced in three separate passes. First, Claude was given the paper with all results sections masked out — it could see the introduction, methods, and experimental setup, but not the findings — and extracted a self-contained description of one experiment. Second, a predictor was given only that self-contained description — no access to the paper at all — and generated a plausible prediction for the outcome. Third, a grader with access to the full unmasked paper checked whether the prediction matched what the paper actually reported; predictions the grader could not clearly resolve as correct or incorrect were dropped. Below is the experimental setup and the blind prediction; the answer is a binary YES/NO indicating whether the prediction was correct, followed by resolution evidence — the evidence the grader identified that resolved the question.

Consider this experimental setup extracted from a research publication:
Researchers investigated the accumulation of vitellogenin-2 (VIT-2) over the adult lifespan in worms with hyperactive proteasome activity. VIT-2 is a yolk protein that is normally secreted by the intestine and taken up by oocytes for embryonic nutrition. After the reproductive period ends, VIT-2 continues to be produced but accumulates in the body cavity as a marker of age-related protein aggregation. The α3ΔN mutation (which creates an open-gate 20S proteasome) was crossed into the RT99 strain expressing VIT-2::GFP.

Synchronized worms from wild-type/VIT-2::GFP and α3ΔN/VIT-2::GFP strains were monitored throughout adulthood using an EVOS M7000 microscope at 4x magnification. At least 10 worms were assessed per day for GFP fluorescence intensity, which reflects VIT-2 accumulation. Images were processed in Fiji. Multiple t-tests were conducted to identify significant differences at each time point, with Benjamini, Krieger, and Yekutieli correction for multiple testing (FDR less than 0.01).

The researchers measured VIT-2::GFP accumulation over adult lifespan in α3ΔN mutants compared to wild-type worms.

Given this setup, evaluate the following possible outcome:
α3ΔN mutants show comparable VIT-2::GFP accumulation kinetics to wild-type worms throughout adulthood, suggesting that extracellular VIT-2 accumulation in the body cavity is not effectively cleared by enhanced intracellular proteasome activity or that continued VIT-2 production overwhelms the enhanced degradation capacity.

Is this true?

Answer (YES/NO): NO